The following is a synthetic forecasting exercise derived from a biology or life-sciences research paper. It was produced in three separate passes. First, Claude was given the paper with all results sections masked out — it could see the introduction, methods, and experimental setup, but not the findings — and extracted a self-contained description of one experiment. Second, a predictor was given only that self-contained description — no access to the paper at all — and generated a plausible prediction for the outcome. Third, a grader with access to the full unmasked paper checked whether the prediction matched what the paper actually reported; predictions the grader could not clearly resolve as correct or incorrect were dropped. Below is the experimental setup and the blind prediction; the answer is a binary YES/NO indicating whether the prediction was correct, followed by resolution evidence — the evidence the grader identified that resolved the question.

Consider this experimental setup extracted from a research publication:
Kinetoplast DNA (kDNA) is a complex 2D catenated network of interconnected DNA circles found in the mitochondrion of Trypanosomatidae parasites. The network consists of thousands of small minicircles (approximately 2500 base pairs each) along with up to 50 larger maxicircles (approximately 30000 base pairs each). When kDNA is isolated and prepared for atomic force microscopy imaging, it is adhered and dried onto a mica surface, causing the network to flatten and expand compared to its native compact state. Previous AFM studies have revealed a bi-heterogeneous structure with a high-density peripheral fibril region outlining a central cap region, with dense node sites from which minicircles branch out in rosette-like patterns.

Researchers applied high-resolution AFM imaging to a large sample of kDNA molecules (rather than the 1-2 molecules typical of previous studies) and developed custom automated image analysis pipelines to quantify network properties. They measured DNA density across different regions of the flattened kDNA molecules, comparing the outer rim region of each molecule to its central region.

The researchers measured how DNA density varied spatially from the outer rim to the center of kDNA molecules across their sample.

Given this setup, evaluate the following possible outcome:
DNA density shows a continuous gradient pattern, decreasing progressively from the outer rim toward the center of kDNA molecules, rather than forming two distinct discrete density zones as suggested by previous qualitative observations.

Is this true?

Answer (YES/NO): YES